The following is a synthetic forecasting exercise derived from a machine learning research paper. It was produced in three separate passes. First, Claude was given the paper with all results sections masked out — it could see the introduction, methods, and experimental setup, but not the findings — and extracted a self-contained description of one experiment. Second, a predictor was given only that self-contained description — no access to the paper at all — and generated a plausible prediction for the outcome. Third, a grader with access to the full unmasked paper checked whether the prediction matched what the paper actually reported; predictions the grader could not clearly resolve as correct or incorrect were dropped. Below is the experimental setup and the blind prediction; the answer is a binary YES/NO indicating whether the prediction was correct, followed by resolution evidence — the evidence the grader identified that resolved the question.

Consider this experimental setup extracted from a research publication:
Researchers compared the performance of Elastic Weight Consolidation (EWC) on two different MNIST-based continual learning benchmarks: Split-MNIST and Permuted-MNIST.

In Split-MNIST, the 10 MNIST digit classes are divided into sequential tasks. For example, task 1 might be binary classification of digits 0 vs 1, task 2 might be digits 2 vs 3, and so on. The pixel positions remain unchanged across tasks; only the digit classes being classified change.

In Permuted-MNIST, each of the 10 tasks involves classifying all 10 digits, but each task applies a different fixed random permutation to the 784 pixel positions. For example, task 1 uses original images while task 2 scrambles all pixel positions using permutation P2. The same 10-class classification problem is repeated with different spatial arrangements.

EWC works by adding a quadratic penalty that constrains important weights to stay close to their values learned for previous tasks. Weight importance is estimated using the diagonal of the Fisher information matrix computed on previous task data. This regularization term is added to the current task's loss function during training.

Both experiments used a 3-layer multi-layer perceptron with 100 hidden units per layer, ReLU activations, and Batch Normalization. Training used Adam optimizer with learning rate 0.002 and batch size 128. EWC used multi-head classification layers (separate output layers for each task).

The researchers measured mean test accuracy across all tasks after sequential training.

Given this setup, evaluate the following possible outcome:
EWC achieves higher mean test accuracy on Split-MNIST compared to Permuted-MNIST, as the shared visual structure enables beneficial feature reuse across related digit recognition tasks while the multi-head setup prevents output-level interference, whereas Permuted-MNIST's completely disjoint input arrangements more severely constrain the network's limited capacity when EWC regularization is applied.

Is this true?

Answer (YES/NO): NO